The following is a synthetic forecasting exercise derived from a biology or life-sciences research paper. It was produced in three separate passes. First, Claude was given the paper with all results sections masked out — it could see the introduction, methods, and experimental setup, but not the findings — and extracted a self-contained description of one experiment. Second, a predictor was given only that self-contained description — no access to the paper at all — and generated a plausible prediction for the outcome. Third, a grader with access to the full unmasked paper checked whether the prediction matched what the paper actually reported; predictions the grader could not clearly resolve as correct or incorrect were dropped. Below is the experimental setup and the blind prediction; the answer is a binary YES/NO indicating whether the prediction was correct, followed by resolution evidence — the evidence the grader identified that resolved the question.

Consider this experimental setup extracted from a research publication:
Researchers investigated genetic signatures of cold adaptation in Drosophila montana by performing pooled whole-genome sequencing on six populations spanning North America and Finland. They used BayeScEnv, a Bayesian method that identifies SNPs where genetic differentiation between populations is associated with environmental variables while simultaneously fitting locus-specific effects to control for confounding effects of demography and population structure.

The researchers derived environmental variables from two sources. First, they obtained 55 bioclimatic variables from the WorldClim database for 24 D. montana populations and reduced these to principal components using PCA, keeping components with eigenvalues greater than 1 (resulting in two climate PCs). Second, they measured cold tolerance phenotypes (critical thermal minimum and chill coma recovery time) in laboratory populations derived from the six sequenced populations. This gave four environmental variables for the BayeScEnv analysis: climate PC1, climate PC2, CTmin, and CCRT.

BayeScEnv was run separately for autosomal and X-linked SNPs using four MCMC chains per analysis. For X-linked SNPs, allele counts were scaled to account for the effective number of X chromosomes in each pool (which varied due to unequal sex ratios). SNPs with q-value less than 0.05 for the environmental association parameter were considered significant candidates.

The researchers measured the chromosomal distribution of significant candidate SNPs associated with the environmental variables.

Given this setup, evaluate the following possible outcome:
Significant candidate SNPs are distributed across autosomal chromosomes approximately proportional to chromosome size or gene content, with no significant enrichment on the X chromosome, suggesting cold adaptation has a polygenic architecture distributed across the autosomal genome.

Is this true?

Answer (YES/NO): NO